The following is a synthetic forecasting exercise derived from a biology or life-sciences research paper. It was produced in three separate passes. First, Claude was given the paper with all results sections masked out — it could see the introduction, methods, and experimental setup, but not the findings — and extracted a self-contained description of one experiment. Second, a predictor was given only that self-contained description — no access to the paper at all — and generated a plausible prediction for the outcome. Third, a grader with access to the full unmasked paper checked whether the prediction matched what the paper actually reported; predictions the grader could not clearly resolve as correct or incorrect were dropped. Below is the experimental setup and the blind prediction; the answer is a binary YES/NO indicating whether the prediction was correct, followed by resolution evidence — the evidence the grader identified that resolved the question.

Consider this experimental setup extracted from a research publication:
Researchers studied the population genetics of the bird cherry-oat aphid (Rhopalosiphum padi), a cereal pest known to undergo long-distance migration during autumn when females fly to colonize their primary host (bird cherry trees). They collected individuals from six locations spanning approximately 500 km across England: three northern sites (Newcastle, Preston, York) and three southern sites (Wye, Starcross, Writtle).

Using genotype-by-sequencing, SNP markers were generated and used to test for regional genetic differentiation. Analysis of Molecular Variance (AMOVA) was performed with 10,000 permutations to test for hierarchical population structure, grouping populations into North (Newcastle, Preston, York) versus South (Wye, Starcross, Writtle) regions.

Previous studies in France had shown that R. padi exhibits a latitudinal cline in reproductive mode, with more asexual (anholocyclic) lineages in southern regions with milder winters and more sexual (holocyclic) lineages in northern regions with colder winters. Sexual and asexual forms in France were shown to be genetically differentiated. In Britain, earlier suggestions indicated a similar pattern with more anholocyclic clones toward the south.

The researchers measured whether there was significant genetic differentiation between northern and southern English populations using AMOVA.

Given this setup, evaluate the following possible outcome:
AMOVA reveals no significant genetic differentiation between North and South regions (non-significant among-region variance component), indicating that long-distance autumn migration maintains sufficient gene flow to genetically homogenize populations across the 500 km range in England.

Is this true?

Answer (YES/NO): YES